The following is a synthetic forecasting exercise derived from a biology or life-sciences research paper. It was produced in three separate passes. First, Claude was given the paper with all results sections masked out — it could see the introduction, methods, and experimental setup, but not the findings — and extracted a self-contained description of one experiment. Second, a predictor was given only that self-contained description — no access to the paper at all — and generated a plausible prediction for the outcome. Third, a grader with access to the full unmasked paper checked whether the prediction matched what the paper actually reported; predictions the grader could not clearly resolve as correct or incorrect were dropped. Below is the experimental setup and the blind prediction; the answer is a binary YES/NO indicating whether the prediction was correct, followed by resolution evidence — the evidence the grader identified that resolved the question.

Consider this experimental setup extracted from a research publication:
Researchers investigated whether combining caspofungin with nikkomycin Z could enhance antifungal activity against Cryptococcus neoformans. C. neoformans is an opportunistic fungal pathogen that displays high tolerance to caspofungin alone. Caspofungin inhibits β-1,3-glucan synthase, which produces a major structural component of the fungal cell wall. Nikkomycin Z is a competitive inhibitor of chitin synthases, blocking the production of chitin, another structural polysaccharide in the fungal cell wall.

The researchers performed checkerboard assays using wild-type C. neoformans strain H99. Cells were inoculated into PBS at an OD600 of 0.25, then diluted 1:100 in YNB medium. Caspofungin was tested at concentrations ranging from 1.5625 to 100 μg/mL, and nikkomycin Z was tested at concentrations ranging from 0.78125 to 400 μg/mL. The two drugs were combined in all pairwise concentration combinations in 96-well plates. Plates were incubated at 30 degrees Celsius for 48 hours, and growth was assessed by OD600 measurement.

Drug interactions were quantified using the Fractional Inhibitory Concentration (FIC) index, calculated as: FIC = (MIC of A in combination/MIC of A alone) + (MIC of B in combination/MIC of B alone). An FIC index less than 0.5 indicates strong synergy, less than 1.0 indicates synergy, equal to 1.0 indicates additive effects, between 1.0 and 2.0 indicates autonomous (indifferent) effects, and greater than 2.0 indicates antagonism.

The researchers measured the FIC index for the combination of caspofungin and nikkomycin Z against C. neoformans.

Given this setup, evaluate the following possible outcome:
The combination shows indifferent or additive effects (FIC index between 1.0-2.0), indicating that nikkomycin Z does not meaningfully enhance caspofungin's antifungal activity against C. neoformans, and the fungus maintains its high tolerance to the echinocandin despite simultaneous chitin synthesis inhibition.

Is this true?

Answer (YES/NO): YES